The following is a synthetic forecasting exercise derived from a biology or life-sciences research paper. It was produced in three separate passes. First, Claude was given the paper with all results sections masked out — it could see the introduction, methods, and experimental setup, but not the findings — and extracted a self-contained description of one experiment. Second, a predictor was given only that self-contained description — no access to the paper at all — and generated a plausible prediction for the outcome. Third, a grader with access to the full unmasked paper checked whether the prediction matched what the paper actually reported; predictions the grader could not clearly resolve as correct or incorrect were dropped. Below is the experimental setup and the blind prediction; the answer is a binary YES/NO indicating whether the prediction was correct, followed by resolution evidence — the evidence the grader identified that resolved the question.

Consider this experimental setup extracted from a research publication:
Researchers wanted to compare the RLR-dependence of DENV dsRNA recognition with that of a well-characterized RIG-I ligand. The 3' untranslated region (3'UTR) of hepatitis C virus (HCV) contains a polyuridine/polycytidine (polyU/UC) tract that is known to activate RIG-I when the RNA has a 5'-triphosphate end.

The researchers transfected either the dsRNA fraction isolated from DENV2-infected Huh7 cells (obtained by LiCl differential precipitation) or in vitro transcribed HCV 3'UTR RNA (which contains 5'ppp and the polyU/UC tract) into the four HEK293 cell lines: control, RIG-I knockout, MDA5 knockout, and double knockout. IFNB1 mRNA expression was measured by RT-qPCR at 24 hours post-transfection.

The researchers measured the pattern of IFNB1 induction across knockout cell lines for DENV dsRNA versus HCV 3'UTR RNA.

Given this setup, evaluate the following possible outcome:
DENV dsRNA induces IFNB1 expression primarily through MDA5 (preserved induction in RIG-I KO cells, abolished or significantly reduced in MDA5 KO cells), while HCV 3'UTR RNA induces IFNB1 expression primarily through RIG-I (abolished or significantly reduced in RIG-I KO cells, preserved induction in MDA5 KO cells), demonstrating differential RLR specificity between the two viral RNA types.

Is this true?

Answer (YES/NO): NO